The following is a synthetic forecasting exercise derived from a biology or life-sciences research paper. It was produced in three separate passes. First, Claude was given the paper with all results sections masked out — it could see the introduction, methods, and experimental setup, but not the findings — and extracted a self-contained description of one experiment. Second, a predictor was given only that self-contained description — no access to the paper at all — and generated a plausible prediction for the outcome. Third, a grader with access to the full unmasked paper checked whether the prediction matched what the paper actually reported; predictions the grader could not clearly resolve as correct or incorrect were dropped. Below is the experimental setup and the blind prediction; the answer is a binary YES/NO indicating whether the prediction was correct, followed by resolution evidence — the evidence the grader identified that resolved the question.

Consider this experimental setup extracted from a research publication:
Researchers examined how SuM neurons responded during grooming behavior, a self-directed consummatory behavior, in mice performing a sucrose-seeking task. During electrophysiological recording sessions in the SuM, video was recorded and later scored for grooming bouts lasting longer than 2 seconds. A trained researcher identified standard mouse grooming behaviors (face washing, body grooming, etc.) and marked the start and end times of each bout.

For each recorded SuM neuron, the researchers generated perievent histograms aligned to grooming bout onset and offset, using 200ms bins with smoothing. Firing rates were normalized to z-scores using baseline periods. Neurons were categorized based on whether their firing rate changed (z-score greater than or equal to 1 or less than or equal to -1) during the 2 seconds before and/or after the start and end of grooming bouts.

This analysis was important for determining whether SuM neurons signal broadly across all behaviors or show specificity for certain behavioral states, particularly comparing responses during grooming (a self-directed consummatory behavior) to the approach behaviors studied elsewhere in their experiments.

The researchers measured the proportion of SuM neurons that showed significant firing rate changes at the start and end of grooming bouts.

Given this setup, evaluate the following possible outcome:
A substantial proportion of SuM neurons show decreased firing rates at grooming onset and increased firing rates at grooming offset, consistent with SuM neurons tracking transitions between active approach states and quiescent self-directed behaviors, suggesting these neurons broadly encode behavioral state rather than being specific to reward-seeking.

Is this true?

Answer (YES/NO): NO